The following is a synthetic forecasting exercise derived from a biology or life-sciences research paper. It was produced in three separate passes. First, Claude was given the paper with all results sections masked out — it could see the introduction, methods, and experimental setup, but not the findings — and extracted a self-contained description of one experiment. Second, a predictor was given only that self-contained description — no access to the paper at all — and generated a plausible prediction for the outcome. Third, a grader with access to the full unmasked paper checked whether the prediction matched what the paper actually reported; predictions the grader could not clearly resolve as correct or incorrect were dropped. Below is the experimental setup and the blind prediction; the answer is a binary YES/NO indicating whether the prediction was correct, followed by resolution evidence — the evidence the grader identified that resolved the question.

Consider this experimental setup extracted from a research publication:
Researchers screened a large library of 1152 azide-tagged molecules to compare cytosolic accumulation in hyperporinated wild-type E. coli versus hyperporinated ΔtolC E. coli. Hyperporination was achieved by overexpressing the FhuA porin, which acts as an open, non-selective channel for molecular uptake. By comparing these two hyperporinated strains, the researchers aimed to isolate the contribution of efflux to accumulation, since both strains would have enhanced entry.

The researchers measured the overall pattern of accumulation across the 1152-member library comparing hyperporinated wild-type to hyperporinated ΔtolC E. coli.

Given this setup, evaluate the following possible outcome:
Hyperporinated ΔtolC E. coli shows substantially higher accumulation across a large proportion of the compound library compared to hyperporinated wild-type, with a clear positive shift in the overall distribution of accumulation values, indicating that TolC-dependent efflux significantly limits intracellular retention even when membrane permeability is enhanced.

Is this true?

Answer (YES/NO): NO